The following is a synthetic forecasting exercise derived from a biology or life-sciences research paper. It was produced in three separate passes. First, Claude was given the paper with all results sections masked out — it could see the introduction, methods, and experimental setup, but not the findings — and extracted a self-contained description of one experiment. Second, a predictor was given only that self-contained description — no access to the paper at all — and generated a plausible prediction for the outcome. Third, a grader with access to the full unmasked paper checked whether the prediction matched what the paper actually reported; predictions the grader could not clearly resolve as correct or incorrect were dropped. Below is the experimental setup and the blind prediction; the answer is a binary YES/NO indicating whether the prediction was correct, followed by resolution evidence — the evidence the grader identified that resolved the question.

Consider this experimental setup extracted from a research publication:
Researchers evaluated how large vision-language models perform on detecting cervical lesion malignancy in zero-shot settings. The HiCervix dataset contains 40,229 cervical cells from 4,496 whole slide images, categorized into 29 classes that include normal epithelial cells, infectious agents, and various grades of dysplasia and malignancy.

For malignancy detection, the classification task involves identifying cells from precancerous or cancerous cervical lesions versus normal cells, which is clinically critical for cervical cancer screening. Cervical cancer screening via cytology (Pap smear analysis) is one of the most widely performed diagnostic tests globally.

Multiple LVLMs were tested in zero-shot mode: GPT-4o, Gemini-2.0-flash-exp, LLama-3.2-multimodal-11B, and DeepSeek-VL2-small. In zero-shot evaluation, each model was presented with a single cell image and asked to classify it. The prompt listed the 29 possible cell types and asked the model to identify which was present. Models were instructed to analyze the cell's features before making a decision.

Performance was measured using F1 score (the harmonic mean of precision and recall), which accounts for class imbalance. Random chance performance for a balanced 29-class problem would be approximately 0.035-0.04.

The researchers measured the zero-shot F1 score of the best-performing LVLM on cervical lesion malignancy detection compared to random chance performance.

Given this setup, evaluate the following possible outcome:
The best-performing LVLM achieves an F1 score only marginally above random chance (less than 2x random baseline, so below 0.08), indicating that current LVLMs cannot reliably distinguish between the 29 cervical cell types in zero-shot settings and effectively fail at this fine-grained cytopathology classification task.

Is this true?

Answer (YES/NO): YES